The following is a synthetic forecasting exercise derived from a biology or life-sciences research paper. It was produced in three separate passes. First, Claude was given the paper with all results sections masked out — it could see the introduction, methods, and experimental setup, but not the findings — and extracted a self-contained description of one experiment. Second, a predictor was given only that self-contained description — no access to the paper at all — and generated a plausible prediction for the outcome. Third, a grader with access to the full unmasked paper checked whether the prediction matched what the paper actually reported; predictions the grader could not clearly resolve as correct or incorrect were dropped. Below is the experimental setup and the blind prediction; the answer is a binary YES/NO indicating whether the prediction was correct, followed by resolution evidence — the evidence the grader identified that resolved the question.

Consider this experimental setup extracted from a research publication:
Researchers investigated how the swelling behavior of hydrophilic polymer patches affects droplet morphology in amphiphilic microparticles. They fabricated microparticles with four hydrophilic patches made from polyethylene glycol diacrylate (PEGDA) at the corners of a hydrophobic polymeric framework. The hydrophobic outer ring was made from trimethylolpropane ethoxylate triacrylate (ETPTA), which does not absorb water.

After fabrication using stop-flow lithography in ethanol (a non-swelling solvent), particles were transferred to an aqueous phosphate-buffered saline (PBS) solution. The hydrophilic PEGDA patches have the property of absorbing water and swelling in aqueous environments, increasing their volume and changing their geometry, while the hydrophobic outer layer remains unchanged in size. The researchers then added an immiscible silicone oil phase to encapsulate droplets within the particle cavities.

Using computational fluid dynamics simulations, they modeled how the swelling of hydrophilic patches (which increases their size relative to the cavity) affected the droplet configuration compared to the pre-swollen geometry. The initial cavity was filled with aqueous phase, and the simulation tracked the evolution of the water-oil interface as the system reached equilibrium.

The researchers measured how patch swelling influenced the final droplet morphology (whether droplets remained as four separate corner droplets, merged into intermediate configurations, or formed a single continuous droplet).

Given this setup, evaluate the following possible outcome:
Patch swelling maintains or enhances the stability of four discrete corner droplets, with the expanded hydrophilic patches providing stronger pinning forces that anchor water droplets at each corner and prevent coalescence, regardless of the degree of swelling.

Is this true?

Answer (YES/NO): NO